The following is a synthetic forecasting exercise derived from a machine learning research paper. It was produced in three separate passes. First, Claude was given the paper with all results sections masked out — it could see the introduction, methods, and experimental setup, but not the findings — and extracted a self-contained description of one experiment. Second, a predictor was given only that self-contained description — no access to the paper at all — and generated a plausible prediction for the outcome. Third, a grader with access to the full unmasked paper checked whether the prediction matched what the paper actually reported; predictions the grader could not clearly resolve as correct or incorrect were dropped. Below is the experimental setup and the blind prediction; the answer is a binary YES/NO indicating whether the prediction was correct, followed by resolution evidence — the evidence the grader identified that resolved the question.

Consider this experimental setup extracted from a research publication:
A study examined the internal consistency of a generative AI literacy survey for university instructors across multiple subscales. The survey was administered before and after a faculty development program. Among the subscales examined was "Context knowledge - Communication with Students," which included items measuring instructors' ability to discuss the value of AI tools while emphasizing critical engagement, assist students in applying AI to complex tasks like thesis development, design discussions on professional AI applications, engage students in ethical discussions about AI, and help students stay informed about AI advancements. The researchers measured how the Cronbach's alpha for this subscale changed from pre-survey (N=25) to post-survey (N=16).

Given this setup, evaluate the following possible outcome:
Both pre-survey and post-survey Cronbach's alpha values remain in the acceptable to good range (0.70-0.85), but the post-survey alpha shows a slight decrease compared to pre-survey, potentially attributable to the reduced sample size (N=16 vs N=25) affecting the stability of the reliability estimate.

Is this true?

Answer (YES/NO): NO